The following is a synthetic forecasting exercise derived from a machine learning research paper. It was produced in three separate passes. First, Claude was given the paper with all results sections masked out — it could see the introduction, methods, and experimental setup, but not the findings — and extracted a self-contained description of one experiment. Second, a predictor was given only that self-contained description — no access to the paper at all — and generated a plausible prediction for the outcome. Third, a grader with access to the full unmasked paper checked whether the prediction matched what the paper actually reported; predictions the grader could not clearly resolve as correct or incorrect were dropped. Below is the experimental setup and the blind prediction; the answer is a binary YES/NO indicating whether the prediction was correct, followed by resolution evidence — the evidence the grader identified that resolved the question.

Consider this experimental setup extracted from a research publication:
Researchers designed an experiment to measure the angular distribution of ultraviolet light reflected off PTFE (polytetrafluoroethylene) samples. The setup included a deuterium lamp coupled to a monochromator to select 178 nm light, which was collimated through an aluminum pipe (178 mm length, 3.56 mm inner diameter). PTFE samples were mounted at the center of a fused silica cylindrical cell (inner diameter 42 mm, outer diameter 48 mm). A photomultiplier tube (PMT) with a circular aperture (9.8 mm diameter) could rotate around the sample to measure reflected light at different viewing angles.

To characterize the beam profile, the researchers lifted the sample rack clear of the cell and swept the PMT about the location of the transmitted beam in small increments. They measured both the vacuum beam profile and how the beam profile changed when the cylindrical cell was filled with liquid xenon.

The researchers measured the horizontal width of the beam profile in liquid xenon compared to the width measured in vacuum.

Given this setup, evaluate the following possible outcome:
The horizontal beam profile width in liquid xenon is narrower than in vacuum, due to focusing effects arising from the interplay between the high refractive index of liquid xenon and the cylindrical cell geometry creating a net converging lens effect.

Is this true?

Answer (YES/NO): NO